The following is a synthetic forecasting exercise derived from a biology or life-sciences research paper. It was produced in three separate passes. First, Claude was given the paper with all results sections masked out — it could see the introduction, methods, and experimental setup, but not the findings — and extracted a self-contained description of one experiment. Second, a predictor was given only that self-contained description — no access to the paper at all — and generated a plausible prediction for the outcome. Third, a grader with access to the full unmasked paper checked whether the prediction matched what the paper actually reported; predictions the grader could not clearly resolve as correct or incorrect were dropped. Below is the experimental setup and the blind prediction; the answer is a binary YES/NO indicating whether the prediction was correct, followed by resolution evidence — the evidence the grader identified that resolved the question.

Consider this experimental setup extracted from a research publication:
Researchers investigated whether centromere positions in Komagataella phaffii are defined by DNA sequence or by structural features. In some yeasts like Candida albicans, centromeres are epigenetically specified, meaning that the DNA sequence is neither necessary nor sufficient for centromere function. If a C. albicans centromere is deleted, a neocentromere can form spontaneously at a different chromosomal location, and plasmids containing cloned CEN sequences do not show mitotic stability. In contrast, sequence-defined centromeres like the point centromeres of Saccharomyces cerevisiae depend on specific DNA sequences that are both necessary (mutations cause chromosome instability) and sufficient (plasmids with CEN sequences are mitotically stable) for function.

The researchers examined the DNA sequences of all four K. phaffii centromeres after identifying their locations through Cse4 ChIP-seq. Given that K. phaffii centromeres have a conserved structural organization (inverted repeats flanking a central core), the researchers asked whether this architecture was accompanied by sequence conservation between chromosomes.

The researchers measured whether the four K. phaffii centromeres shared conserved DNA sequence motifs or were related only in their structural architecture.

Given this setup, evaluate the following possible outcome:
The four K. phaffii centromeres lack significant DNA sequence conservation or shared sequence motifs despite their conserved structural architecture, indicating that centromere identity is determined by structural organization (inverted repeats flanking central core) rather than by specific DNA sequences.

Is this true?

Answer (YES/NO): YES